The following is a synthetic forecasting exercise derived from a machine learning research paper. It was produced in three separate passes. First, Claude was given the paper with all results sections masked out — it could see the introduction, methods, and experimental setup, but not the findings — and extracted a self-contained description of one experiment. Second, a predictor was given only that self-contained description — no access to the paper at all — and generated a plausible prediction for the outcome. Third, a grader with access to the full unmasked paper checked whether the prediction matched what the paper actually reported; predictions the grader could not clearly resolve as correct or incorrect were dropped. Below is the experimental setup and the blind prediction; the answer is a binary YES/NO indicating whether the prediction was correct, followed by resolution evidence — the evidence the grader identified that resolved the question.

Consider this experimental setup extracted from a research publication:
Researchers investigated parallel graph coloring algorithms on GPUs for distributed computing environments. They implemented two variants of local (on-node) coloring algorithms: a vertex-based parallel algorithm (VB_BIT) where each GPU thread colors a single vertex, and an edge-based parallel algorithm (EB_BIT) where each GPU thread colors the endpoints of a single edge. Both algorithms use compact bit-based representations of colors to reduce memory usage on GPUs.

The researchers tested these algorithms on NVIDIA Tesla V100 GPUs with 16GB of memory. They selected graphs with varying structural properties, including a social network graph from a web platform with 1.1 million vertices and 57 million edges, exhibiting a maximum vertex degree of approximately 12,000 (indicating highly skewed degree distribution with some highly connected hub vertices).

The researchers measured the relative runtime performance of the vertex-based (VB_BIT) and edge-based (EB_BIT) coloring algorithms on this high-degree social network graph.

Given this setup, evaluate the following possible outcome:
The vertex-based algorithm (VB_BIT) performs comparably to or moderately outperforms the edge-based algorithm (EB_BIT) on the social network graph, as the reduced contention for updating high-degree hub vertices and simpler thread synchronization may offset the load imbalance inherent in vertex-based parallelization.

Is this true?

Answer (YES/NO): NO